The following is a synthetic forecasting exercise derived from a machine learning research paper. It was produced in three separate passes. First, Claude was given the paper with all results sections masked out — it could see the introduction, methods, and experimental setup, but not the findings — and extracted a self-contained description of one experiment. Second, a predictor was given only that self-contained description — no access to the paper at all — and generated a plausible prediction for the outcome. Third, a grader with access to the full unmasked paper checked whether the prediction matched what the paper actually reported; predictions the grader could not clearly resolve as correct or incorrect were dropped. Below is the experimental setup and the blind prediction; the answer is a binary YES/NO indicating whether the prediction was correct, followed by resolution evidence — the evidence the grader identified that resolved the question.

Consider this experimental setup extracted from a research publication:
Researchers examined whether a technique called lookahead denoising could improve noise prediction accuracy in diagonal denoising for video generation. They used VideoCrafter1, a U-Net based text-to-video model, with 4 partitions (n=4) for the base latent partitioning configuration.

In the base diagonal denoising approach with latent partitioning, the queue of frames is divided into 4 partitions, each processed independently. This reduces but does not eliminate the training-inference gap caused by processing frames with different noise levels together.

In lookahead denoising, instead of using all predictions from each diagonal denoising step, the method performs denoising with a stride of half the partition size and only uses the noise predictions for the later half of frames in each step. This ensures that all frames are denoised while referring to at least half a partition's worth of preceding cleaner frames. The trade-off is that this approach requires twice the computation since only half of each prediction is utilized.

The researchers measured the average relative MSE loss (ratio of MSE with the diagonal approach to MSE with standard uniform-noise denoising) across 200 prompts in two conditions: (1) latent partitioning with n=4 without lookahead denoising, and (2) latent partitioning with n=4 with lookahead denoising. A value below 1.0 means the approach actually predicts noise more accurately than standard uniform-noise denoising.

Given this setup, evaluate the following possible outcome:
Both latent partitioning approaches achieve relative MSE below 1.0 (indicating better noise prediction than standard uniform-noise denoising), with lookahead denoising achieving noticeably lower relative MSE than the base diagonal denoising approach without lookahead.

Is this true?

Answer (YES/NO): NO